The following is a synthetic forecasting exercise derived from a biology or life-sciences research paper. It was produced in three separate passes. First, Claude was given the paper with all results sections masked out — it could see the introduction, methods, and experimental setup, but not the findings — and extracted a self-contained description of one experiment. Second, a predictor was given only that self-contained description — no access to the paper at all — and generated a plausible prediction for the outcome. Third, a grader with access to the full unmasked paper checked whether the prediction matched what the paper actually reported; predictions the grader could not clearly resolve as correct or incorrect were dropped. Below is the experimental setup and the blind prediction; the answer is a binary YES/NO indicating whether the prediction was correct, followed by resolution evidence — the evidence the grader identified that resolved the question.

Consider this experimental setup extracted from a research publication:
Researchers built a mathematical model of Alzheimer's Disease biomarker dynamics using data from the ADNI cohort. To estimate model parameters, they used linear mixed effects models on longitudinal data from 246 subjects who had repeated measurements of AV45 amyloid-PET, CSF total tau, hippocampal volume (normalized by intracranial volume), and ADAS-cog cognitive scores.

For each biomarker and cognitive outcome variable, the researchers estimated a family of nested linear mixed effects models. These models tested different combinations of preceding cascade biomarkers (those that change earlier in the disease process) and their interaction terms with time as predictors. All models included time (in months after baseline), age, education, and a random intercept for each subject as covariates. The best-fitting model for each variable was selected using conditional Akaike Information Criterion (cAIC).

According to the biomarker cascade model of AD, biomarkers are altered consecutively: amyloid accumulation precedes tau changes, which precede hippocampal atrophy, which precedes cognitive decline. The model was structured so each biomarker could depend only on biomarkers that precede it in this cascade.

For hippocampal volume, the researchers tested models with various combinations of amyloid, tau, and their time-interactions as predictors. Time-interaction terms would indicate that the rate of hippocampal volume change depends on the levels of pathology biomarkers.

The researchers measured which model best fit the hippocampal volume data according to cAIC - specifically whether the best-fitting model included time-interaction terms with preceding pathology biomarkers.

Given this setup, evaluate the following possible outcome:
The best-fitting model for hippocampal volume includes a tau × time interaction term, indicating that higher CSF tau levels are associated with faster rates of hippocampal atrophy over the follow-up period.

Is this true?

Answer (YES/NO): NO